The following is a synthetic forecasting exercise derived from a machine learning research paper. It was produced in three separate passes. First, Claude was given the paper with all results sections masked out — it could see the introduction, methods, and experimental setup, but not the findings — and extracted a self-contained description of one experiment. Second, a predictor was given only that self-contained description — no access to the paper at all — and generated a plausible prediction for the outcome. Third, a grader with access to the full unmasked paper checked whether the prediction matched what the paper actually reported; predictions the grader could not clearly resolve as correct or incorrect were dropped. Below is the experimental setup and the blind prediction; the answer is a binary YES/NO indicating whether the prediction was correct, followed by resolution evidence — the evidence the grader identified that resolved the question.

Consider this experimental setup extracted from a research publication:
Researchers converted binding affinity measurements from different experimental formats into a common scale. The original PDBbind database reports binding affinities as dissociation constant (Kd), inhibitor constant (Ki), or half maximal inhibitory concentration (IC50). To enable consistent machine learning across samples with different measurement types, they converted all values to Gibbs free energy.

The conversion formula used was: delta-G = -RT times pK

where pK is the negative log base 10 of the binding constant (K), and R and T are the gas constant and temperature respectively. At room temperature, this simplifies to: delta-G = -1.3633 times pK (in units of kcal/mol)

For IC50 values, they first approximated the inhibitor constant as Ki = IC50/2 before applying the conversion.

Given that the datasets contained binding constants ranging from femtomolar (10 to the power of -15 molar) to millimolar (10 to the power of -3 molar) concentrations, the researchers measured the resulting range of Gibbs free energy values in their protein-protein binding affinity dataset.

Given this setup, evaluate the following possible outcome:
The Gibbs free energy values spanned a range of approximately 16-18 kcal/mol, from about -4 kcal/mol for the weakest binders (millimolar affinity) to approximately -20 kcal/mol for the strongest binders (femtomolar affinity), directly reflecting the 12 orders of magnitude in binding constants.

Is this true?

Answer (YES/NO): NO